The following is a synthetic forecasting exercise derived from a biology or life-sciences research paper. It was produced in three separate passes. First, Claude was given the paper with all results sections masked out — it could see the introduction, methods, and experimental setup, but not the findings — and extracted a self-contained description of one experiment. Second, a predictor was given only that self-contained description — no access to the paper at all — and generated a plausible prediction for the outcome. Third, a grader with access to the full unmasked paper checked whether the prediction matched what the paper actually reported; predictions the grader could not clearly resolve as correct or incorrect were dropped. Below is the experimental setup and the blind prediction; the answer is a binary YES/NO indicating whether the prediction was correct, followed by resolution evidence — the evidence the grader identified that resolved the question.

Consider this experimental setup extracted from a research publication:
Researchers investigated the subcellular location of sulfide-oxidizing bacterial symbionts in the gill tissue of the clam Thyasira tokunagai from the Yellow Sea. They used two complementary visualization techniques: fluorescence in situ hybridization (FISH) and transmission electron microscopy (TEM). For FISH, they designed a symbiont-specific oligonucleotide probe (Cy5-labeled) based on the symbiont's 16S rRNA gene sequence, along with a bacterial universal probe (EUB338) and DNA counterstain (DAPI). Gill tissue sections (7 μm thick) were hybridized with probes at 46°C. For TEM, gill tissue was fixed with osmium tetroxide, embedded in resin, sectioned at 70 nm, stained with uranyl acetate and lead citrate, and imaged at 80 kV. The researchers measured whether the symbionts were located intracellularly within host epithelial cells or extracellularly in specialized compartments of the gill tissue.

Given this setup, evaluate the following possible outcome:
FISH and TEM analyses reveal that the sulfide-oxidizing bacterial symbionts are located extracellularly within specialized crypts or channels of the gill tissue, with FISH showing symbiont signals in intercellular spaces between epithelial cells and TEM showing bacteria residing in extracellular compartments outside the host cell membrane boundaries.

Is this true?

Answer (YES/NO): NO